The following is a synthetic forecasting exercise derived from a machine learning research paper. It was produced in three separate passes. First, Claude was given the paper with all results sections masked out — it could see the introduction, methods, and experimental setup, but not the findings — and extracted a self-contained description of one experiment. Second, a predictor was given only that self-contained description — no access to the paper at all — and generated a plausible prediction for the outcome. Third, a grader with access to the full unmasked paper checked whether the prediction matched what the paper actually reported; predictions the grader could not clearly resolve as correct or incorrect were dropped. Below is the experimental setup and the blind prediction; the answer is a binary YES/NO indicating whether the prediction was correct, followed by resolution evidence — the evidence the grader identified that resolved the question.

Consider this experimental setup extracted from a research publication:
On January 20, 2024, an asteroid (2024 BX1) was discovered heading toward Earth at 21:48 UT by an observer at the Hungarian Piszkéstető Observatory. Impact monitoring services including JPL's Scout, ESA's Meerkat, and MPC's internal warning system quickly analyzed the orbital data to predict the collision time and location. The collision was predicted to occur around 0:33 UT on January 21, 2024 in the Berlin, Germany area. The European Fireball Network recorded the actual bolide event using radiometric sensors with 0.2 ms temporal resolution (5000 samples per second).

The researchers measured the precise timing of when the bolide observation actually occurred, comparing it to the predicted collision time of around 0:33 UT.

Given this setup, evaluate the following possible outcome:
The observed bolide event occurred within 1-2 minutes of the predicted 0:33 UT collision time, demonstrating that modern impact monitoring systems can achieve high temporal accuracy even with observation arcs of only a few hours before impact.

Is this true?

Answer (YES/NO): YES